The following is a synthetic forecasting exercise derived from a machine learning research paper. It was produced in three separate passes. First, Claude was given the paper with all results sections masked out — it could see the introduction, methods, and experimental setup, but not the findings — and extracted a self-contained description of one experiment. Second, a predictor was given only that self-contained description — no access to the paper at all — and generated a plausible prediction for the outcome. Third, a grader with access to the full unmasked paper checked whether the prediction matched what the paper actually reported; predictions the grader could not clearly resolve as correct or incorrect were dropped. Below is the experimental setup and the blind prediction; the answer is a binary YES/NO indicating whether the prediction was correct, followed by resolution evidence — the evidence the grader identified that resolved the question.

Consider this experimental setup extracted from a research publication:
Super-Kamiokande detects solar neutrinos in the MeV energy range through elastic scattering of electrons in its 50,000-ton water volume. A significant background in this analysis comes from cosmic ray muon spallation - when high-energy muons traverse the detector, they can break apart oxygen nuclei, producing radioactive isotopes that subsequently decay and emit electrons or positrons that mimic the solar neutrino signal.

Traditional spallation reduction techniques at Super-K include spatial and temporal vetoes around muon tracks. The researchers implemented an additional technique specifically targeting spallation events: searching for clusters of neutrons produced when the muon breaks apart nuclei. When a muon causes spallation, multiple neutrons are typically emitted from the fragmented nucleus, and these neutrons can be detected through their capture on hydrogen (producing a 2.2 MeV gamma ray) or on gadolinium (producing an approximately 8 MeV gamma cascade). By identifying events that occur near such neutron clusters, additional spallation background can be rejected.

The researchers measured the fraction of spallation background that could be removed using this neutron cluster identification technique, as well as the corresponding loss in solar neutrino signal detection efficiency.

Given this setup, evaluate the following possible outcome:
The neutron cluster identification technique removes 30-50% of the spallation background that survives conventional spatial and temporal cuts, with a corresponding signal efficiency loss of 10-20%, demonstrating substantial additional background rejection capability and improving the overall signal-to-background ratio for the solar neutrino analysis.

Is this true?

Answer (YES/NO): NO